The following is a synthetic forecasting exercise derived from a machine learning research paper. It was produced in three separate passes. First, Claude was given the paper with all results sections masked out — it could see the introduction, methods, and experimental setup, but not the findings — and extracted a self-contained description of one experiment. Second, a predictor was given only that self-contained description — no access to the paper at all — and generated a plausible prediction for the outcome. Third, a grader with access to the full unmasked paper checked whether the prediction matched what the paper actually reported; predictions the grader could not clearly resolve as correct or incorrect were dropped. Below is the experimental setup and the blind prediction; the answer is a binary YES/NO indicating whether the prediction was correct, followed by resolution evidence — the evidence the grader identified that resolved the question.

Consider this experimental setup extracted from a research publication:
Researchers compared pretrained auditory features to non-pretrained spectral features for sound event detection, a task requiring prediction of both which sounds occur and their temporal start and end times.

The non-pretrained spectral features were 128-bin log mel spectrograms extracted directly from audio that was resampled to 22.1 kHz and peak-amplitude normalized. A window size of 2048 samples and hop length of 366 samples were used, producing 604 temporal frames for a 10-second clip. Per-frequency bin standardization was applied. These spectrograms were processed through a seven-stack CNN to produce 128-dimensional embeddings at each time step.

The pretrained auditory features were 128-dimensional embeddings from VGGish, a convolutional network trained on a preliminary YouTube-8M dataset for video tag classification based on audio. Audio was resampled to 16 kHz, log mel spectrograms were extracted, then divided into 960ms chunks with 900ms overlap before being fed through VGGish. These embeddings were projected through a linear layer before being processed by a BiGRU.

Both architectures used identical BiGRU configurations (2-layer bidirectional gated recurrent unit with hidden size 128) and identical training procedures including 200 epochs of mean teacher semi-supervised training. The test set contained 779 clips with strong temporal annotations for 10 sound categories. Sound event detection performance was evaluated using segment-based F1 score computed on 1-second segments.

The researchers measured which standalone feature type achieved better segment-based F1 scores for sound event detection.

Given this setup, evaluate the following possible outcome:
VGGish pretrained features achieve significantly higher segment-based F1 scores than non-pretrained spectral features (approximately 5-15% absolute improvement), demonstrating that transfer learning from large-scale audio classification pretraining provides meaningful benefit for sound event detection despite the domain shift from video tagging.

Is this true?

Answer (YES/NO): NO